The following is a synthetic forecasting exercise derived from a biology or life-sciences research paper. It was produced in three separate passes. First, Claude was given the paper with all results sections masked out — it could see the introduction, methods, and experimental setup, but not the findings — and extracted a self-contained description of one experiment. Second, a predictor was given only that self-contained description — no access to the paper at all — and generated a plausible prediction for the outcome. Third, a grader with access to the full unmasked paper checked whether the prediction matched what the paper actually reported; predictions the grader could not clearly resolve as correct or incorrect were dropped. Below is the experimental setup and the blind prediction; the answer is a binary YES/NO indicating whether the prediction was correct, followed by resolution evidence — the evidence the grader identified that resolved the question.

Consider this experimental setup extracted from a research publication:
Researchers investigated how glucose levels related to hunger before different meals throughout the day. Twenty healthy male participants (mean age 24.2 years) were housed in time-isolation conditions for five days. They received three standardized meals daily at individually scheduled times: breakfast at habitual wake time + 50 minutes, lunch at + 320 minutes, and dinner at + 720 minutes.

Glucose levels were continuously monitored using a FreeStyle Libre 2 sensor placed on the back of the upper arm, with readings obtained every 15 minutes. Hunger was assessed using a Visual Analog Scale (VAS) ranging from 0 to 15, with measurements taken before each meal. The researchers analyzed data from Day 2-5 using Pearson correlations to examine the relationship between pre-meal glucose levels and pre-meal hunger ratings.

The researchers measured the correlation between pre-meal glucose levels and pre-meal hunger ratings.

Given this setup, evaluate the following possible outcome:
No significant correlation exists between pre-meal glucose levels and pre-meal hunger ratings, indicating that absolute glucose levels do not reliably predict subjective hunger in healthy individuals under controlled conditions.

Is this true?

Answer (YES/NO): YES